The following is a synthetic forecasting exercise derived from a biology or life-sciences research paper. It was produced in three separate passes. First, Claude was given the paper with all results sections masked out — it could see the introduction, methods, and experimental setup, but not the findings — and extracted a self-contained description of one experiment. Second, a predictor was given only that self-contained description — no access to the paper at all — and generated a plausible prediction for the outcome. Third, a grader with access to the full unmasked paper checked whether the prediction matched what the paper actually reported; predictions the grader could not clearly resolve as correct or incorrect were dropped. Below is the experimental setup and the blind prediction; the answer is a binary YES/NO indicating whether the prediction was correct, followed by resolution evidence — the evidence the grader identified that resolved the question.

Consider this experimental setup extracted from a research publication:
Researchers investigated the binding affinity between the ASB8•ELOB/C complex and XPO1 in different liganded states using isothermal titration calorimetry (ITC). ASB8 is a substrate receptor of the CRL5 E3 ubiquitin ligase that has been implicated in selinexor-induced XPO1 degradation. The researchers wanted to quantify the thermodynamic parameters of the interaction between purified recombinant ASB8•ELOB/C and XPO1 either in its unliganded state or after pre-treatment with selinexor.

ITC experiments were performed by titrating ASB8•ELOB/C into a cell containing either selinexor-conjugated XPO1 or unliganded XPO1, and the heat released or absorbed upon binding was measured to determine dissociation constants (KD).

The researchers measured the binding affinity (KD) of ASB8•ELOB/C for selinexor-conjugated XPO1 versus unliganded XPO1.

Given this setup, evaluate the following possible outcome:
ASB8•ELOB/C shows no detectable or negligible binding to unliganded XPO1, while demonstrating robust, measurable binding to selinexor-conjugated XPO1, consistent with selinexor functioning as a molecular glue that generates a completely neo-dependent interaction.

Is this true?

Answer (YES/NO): NO